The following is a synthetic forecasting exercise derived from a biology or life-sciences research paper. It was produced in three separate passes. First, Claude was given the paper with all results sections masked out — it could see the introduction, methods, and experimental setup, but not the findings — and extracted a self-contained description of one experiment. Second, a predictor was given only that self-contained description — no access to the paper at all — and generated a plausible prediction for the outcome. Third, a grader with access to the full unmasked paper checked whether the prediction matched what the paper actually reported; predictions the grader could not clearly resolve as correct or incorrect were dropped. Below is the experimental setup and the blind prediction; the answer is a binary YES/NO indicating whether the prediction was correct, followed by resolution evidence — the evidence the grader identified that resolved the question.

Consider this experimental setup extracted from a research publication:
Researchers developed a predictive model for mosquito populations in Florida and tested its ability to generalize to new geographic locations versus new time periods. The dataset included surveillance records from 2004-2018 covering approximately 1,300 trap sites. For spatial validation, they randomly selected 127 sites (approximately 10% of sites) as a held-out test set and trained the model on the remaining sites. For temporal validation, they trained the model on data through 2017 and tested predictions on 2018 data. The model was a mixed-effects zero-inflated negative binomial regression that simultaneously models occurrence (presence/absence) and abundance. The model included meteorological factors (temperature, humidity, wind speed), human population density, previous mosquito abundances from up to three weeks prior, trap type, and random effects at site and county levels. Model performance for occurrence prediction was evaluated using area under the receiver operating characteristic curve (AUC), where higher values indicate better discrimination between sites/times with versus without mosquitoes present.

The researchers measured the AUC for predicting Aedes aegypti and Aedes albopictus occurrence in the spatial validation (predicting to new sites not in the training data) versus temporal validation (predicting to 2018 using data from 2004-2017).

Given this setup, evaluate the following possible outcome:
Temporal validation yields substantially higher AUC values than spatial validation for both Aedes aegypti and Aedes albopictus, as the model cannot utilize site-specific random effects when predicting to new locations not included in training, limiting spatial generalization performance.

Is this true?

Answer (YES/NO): NO